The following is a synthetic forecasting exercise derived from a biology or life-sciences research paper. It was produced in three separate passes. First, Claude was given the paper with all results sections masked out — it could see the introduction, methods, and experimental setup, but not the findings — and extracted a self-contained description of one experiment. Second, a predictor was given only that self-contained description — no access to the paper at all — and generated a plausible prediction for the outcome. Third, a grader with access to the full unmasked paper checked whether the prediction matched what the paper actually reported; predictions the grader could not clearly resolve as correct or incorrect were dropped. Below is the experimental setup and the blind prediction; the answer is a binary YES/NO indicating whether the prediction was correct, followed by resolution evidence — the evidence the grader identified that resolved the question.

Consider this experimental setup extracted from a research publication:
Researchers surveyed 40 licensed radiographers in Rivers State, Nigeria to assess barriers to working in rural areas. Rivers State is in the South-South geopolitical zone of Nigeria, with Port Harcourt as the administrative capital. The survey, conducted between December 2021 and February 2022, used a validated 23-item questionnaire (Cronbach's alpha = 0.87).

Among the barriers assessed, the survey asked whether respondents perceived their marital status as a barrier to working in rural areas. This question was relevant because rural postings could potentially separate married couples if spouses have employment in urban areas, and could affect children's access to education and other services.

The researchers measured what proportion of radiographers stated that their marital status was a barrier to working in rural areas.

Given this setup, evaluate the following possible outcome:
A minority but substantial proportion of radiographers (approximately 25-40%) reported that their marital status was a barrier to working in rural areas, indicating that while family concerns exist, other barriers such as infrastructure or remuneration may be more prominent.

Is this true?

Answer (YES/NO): NO